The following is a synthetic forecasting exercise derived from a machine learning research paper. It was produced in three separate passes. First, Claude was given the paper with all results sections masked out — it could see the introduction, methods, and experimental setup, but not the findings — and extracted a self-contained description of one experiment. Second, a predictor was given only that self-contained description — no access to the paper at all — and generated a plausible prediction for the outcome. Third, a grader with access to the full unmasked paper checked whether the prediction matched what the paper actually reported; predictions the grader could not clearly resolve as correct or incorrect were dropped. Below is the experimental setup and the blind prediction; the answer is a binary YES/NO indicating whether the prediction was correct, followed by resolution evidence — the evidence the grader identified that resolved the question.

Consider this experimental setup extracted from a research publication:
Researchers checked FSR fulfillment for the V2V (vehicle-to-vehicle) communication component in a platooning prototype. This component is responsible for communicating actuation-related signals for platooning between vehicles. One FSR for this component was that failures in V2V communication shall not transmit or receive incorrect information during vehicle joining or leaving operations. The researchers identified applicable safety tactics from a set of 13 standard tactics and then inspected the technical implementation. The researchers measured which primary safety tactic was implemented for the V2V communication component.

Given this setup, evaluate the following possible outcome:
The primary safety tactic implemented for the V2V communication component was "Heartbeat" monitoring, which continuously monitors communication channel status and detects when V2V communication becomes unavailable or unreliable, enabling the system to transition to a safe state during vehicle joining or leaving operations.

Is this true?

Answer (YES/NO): YES